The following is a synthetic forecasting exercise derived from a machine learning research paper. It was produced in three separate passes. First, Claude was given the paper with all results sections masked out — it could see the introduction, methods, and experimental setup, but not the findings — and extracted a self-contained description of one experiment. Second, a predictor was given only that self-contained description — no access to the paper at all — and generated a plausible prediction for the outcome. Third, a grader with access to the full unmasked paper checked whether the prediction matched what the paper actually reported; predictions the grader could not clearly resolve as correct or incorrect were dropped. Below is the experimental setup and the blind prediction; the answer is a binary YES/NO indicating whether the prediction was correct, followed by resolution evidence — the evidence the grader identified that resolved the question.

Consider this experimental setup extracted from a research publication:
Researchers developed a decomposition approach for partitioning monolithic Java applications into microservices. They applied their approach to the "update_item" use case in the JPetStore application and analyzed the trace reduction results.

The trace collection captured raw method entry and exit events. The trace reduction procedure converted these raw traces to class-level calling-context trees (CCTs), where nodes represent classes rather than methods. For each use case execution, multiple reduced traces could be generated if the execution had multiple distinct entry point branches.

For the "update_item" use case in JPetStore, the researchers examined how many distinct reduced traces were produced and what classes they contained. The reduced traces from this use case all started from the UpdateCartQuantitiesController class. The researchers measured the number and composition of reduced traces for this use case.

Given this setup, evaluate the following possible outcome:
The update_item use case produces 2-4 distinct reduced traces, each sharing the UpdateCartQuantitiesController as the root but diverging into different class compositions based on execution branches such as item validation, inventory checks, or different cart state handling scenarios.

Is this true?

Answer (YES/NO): YES